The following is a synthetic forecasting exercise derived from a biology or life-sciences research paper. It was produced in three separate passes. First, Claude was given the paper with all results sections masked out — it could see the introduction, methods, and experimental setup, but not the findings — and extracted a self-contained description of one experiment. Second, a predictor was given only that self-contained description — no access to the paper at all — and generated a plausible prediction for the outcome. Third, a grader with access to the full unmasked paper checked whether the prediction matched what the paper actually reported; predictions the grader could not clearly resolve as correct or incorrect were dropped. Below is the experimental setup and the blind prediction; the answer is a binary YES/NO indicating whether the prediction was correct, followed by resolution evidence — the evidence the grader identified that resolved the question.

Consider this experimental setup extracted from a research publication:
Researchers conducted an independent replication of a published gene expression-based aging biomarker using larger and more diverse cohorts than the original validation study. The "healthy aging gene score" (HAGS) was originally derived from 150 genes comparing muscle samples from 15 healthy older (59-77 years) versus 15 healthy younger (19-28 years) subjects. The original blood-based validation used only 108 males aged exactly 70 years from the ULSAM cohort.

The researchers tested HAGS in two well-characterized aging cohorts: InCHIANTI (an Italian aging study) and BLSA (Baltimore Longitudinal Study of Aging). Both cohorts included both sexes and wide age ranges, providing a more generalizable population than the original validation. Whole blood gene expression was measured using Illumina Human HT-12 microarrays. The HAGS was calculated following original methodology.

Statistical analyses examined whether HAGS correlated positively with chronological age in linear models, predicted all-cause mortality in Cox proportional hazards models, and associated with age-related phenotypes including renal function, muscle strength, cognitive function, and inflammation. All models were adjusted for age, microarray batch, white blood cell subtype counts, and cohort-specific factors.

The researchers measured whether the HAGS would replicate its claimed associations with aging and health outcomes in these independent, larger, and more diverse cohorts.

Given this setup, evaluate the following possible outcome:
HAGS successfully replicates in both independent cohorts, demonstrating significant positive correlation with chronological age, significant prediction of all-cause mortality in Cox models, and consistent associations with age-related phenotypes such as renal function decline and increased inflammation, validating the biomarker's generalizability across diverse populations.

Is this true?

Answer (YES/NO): NO